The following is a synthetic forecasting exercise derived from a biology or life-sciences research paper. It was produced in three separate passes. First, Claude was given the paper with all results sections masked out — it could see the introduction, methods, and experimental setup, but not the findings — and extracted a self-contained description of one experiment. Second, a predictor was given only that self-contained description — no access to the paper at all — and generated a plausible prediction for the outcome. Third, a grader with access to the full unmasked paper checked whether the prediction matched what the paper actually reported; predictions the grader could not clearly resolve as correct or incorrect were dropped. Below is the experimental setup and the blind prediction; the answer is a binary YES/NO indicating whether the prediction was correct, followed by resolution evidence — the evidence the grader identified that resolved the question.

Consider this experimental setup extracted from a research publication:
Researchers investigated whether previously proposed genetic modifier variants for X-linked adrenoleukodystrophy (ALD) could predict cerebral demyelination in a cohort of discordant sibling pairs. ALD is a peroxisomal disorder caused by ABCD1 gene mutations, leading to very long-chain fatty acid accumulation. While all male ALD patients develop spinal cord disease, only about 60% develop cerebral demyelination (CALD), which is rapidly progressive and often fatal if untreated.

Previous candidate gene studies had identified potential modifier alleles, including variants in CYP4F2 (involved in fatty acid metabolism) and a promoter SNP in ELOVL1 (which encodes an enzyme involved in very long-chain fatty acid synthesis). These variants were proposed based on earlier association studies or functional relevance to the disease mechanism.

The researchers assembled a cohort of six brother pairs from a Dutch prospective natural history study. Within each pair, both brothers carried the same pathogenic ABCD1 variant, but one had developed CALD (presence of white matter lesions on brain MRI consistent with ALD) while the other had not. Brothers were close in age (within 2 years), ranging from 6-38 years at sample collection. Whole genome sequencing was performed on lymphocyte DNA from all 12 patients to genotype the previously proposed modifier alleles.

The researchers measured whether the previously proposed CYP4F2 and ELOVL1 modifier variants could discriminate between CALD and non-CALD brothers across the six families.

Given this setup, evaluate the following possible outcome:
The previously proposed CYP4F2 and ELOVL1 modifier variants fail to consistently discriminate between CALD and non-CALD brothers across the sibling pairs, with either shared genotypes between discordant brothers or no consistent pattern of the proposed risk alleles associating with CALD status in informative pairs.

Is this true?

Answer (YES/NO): YES